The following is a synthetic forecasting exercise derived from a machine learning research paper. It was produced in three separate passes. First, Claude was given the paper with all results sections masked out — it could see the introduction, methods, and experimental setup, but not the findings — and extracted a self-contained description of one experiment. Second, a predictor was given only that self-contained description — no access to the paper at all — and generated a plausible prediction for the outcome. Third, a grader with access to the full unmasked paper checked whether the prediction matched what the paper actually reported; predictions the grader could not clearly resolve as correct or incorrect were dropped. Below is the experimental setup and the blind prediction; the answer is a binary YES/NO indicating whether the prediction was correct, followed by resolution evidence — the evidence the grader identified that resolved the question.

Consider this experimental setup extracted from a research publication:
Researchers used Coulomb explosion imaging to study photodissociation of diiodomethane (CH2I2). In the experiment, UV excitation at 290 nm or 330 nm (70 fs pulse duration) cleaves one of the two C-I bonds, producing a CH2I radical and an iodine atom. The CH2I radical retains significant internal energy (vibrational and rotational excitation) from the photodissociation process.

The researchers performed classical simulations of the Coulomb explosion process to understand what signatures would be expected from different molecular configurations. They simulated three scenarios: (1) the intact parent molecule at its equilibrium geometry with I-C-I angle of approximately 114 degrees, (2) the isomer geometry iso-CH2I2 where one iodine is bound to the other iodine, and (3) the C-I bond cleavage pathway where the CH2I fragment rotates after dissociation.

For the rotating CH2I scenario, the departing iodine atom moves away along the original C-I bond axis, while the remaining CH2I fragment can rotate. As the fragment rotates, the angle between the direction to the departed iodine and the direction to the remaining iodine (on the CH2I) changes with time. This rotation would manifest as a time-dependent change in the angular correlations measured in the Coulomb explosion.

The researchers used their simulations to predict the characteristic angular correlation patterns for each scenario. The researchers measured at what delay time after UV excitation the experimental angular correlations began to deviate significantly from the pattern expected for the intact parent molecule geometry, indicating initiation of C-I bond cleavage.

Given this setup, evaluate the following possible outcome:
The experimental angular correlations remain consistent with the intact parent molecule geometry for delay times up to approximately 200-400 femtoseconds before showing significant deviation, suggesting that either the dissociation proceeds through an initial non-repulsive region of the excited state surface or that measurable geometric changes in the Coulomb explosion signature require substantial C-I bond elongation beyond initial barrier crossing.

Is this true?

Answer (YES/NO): NO